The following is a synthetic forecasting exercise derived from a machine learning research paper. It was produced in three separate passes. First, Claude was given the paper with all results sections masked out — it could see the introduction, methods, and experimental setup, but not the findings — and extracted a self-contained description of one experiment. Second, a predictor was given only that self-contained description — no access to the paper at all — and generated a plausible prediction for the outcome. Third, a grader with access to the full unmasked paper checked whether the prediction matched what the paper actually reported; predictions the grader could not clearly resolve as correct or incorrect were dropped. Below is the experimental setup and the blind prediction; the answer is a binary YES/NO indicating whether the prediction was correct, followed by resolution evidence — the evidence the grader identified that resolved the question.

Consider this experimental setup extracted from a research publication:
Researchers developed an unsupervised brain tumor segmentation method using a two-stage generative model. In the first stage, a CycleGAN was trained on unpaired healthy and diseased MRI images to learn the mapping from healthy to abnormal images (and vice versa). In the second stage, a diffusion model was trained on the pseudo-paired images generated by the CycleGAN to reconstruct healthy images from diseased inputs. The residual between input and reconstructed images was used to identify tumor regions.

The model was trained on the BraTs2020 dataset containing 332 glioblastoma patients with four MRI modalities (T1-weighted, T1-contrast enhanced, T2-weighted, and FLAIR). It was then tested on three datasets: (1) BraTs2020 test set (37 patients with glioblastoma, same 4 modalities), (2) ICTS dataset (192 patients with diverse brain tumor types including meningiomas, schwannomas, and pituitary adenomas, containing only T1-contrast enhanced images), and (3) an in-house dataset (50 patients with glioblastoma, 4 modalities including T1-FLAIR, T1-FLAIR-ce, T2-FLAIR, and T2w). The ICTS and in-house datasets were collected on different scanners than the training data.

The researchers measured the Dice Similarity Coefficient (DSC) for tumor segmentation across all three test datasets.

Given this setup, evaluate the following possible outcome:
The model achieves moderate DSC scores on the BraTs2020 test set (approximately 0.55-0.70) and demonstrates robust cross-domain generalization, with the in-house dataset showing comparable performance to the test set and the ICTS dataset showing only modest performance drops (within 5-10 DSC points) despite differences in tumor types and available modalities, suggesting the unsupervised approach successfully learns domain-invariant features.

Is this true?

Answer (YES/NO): NO